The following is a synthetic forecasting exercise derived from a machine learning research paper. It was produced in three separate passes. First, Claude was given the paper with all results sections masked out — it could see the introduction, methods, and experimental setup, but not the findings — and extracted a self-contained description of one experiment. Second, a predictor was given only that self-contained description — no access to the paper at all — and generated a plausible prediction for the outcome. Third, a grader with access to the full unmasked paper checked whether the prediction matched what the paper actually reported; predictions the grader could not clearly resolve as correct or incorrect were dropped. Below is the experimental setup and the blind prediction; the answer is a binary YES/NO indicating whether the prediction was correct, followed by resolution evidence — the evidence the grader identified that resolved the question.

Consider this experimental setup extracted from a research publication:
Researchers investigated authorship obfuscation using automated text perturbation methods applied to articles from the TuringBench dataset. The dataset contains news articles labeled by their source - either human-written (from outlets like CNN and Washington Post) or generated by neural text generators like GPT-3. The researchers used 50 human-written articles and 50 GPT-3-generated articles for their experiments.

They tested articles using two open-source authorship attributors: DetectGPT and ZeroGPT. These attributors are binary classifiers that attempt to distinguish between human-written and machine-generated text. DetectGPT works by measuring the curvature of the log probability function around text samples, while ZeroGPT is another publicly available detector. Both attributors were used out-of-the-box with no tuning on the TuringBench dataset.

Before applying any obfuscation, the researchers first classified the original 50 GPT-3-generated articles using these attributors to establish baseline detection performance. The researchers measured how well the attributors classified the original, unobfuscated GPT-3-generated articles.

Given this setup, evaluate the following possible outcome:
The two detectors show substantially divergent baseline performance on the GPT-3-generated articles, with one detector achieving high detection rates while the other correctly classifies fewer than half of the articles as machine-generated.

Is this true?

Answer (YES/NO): NO